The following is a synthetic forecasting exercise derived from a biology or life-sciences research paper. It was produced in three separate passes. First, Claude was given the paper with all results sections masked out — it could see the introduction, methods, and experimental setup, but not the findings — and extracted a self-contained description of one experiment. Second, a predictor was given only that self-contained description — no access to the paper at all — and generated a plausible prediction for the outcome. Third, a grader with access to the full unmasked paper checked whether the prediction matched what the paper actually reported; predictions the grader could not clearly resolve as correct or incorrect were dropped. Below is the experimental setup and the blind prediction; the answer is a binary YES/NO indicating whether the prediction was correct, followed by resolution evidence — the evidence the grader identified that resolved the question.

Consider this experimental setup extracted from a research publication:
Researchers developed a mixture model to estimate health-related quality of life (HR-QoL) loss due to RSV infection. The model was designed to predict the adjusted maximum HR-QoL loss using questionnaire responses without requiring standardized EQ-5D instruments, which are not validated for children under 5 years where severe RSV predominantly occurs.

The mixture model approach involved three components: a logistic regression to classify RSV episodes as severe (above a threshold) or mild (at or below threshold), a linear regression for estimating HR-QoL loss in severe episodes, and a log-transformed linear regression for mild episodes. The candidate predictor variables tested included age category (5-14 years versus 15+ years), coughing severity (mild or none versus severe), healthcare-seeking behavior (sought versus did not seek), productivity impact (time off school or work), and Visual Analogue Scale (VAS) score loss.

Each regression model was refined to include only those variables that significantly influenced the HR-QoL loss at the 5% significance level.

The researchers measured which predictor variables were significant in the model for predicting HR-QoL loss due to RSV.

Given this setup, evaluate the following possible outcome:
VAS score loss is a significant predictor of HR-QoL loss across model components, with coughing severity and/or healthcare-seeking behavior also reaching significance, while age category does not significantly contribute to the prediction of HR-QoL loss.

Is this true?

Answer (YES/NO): NO